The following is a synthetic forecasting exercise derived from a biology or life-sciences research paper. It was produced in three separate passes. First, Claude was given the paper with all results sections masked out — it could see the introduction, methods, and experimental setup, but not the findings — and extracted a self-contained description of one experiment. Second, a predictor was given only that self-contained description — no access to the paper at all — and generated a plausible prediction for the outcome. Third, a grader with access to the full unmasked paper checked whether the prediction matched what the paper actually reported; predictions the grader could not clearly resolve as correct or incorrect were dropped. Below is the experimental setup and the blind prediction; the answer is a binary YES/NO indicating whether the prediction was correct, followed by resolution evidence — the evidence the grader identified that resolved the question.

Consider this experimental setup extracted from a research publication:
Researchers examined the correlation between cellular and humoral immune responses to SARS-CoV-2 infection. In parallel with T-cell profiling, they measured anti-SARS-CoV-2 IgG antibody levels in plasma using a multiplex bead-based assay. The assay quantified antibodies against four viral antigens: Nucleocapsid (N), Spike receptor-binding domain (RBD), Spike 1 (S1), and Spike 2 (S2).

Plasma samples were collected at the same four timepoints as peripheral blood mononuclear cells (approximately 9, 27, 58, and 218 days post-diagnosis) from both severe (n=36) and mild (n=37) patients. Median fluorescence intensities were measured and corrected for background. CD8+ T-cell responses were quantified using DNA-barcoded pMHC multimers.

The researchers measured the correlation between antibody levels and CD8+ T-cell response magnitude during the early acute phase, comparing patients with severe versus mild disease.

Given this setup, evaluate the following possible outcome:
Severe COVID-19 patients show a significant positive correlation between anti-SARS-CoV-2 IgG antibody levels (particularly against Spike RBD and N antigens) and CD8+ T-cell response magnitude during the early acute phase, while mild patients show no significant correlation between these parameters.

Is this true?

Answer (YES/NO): NO